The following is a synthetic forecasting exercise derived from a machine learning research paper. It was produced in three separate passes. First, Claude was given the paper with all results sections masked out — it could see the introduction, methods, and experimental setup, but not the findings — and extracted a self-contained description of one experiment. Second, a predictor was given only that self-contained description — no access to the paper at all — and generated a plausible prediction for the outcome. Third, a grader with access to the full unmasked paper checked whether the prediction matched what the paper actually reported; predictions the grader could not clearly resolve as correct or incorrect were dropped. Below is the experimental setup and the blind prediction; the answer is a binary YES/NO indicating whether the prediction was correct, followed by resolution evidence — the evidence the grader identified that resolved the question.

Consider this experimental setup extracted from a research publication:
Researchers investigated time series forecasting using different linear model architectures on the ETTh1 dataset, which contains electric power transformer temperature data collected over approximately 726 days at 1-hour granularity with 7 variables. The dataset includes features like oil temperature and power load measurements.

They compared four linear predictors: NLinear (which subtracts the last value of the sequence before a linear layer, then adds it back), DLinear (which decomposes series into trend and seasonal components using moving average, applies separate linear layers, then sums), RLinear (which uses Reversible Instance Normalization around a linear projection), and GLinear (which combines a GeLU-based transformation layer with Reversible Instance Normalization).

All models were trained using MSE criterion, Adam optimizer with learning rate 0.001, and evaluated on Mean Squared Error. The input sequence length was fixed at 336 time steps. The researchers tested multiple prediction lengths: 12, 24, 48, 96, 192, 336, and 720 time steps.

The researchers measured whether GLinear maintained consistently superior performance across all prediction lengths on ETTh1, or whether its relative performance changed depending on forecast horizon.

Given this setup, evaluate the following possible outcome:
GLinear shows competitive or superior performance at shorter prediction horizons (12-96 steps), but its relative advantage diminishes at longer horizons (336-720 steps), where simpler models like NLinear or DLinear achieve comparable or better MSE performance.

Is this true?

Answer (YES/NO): YES